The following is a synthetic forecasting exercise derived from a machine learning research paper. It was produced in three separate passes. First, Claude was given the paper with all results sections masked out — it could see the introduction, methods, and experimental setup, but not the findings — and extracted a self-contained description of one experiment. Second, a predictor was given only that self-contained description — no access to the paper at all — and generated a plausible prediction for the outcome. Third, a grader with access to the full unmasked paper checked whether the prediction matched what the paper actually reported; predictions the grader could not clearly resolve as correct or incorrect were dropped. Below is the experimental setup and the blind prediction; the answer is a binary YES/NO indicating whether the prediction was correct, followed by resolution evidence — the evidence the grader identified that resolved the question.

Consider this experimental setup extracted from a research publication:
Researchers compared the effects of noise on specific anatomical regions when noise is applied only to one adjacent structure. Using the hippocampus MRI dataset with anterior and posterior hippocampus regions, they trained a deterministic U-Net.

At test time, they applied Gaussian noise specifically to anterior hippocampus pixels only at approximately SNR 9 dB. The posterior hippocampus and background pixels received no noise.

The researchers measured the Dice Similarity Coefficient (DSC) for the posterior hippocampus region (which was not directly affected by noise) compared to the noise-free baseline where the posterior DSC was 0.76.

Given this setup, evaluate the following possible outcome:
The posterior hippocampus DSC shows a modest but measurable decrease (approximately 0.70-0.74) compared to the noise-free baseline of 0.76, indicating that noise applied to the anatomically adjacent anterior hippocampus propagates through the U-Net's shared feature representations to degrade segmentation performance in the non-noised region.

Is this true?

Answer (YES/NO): NO